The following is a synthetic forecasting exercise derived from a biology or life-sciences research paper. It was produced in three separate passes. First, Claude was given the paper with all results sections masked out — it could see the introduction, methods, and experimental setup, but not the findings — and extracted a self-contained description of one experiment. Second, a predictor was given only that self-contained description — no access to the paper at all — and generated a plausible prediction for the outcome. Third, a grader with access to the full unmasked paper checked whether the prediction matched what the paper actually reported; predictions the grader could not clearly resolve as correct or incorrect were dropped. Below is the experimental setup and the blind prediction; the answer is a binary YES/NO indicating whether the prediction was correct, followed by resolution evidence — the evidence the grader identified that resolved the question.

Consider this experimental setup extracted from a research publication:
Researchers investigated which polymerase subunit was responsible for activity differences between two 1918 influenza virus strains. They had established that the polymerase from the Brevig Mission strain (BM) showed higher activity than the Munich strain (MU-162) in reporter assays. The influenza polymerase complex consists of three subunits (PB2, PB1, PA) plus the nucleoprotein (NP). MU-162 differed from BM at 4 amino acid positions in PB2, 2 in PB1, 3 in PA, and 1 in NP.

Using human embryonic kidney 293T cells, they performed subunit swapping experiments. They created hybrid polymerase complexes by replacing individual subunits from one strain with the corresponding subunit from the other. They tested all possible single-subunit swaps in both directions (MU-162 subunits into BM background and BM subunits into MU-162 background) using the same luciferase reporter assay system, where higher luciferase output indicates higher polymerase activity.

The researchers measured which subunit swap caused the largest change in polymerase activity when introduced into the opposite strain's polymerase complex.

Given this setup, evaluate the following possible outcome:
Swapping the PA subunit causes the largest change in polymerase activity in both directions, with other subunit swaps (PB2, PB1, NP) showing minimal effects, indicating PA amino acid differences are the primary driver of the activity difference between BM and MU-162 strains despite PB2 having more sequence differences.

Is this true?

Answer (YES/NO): NO